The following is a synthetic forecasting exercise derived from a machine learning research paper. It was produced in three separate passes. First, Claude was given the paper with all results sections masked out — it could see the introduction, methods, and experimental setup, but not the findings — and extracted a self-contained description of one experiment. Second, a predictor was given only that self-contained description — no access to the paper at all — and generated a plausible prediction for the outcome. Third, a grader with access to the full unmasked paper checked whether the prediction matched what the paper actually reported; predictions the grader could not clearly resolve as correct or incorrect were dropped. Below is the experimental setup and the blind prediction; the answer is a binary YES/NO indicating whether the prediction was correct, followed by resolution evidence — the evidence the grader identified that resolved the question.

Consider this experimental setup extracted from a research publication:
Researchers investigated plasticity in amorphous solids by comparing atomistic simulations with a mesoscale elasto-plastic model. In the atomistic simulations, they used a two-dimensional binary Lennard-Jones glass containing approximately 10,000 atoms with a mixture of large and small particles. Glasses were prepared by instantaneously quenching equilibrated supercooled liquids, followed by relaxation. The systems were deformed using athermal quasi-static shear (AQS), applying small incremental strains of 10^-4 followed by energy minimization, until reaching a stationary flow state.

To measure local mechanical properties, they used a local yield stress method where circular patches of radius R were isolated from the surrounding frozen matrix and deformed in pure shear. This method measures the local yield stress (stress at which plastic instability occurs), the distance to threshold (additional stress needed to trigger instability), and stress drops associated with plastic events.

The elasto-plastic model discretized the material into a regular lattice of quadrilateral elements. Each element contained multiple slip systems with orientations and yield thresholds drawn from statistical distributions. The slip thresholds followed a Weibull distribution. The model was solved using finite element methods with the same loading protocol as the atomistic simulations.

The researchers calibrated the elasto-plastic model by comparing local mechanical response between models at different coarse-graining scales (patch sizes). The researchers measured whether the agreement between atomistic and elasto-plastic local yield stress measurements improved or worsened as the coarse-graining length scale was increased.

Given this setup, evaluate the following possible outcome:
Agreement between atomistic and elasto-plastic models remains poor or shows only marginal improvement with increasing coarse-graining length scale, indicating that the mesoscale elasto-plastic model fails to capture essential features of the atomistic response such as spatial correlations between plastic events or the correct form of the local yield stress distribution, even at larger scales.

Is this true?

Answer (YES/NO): NO